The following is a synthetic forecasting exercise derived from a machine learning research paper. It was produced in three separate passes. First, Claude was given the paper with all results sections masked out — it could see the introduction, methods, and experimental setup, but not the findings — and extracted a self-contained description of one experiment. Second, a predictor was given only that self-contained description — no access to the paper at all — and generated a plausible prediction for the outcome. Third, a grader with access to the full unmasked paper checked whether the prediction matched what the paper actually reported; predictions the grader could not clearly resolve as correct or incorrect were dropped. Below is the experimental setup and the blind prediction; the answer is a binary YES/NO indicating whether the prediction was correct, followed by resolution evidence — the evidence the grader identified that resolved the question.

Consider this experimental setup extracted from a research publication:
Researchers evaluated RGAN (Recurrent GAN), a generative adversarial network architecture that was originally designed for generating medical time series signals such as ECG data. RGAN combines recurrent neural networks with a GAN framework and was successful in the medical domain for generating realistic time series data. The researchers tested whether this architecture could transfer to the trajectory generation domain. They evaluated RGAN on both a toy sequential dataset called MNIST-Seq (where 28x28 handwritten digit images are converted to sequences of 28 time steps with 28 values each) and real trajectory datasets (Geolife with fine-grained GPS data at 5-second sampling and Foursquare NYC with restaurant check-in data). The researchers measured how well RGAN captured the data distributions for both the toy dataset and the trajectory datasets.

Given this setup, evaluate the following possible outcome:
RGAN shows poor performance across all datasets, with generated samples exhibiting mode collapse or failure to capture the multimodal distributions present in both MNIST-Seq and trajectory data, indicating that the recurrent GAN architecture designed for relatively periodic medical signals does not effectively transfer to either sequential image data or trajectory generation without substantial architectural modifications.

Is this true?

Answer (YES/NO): NO